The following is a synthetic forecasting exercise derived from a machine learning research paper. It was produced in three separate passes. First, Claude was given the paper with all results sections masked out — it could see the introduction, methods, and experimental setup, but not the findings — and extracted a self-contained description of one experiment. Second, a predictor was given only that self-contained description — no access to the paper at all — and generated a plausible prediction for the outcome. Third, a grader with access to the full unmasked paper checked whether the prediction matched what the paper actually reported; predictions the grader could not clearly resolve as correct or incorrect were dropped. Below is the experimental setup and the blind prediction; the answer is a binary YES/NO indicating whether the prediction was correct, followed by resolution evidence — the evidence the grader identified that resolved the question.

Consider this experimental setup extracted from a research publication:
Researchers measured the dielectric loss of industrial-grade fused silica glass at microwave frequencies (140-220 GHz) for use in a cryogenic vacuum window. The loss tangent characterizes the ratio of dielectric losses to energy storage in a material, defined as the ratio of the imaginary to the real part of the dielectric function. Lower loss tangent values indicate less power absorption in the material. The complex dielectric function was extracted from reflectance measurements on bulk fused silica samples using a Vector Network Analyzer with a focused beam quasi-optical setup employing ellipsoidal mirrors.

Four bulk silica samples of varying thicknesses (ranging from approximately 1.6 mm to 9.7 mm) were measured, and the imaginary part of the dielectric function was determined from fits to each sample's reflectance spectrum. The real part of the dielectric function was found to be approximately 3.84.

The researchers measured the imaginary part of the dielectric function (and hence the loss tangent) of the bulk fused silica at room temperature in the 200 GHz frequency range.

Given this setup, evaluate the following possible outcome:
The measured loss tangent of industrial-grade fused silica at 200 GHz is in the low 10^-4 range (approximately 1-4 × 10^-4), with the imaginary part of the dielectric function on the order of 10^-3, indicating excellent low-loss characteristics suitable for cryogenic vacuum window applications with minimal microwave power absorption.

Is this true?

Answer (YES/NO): NO